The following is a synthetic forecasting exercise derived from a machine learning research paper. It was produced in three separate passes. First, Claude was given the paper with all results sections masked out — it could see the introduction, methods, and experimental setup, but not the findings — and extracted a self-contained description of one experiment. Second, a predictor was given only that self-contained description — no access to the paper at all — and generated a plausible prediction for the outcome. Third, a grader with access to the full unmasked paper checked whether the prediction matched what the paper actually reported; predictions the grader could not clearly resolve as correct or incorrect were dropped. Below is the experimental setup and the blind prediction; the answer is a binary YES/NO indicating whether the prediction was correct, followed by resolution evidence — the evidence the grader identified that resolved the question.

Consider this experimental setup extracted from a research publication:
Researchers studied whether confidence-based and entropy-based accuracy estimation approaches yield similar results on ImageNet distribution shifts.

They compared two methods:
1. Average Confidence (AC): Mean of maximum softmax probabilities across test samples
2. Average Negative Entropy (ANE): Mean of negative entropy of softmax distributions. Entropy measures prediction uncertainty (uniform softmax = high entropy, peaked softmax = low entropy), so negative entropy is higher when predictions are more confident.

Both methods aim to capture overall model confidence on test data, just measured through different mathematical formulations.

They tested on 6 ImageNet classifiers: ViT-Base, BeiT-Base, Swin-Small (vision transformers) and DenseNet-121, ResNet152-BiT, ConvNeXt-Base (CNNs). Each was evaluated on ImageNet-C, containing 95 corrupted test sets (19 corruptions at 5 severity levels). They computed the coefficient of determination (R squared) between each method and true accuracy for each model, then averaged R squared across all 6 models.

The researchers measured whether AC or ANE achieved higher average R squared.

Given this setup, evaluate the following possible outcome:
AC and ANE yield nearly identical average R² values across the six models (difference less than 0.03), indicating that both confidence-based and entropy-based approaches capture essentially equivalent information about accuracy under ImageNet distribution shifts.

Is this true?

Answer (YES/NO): YES